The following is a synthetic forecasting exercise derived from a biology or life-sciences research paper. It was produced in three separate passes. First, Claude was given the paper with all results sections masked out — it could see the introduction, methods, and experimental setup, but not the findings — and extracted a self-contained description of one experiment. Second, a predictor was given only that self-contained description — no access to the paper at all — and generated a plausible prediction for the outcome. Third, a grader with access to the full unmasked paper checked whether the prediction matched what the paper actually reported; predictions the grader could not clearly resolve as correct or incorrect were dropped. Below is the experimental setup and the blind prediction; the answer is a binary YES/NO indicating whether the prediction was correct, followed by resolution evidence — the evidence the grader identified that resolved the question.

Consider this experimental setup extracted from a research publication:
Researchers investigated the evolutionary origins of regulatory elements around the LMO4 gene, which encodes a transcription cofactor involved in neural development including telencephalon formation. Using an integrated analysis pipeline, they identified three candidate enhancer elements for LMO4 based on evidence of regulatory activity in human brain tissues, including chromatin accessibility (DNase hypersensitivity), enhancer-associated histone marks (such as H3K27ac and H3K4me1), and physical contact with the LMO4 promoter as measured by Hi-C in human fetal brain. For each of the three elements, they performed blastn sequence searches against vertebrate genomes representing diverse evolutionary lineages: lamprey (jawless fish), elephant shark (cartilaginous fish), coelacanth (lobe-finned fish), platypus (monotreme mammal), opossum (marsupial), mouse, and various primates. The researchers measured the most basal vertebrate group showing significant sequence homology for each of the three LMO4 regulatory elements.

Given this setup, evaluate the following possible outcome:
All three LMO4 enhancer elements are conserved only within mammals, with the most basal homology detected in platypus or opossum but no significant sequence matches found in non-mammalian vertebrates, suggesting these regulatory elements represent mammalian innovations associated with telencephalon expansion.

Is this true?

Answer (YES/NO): NO